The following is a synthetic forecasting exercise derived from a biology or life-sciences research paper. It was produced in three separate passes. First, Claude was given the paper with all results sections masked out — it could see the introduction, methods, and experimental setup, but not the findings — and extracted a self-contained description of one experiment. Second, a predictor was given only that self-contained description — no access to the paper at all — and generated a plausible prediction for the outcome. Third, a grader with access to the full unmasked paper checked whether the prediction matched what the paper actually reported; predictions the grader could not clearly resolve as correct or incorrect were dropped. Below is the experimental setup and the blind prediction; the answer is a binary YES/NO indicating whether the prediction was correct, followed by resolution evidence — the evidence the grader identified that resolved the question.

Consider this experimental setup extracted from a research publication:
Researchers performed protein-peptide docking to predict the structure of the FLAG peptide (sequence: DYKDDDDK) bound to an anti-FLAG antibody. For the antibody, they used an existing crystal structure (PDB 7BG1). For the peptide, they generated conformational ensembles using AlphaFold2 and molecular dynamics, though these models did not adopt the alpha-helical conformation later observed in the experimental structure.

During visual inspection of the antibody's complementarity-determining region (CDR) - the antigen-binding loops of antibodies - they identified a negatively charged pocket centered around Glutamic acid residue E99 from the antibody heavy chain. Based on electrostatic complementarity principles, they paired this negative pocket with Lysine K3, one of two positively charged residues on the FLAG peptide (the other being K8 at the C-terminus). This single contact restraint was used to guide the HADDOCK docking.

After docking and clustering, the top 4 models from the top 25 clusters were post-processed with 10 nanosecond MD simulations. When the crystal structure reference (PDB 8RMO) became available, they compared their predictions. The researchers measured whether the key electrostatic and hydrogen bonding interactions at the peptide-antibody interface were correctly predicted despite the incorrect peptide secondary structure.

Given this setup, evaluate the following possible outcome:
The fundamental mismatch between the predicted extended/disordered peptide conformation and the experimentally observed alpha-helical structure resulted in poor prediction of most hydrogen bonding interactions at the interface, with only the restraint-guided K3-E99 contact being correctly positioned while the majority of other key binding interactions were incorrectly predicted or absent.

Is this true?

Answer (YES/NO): NO